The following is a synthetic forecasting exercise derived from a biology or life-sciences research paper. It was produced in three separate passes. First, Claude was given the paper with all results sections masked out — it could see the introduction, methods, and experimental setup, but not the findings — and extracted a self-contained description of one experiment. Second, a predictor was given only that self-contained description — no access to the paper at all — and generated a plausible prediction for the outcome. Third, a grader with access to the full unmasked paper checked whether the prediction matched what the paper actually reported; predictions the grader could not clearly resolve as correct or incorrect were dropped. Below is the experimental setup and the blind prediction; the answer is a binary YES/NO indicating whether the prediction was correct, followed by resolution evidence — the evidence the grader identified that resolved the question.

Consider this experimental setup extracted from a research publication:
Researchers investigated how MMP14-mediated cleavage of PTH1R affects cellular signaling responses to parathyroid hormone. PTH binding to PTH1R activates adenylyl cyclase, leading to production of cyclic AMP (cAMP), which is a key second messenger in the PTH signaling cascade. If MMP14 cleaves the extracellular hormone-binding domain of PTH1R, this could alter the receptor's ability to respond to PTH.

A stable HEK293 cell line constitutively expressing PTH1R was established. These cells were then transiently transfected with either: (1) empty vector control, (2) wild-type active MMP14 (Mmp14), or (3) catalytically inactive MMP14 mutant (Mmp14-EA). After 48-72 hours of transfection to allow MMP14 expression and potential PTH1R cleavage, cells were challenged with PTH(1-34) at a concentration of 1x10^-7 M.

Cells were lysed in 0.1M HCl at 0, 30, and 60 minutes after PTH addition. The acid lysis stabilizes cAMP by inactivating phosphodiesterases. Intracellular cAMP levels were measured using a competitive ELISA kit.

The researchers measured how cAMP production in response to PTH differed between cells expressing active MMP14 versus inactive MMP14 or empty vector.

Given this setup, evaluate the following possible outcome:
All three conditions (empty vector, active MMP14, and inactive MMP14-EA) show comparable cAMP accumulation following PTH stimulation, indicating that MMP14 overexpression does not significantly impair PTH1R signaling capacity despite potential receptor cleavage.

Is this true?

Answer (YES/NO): NO